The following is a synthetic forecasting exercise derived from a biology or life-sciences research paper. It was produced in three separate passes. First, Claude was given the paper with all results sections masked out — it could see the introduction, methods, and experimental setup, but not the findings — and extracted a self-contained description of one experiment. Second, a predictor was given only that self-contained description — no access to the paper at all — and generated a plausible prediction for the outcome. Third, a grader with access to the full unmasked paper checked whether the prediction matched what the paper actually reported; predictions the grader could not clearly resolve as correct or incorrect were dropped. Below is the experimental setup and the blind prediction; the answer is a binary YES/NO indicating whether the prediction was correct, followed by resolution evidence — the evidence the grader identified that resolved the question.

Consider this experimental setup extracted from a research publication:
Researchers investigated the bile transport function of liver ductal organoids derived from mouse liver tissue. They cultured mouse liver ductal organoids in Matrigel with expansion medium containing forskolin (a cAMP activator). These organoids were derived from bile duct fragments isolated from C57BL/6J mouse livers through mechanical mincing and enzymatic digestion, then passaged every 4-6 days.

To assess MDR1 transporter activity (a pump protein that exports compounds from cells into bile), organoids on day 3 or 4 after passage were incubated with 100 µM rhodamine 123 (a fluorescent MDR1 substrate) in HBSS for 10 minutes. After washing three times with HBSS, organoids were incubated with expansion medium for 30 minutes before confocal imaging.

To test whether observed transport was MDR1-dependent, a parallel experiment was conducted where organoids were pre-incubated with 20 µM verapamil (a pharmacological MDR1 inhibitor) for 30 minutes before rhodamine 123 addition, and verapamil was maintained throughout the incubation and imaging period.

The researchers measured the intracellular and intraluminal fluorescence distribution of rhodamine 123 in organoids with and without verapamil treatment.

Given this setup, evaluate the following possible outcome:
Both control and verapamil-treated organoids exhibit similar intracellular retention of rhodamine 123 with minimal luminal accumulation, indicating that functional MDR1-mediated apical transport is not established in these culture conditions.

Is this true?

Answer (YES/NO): NO